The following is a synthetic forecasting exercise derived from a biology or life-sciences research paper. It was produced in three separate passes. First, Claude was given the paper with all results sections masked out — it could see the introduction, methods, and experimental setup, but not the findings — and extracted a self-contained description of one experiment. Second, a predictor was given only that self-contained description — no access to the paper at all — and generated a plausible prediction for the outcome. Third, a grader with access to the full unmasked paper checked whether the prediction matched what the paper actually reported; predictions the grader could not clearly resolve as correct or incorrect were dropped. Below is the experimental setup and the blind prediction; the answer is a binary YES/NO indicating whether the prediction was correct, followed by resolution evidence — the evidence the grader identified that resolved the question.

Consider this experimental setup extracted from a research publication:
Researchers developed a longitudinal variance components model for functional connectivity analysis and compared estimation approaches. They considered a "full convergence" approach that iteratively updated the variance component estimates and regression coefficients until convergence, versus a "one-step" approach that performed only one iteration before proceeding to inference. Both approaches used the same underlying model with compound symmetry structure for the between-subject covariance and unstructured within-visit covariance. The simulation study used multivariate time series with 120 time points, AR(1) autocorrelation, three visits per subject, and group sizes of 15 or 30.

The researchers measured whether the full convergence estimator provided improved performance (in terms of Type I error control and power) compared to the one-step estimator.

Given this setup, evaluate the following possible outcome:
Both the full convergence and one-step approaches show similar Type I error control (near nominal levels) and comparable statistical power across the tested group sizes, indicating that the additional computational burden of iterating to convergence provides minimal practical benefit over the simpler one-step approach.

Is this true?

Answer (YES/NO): YES